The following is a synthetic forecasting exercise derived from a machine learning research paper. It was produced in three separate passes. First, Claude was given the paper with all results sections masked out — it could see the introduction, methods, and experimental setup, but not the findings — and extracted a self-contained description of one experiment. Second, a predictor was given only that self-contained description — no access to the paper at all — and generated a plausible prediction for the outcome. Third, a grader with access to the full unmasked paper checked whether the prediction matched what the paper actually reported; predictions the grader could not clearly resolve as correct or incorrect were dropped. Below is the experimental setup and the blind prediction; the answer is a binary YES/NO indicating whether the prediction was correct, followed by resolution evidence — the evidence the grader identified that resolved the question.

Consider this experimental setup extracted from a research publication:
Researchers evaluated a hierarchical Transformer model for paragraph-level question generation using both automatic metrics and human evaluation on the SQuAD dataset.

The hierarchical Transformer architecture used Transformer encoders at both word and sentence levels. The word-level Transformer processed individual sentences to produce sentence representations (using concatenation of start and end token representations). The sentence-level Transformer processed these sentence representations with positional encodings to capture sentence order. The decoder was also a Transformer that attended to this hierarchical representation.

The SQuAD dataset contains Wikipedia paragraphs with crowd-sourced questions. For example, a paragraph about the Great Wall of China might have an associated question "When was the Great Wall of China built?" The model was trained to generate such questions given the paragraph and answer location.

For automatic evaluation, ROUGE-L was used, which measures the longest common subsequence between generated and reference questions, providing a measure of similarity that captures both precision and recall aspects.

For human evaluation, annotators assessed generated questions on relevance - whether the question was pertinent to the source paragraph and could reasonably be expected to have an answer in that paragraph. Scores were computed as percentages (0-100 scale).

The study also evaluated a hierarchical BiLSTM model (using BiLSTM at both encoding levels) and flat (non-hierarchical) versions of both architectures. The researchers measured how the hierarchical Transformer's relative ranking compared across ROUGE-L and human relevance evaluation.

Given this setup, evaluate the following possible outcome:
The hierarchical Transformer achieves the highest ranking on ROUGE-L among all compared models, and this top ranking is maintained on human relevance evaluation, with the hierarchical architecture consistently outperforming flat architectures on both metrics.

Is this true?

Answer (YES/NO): NO